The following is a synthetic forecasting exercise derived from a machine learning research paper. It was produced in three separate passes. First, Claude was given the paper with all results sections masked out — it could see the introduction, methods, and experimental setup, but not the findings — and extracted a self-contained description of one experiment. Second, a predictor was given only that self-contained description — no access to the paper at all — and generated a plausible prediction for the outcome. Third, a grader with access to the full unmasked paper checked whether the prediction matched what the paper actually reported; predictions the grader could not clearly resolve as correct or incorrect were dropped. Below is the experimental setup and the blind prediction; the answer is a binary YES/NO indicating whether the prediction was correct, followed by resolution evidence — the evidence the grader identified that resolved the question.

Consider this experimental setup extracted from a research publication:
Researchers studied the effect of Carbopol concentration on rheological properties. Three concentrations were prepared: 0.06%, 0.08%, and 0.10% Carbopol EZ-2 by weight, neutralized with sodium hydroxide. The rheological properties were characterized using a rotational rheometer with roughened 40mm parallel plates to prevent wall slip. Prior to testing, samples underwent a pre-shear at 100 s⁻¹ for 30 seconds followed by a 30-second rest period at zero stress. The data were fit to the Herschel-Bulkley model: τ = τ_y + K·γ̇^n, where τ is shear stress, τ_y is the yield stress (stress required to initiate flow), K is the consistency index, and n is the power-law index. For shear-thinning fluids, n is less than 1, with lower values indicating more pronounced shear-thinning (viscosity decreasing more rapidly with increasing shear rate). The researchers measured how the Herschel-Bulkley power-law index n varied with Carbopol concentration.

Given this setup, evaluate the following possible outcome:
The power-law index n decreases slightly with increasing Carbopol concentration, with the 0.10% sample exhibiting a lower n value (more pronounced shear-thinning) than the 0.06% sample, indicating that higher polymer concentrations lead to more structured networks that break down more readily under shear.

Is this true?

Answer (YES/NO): YES